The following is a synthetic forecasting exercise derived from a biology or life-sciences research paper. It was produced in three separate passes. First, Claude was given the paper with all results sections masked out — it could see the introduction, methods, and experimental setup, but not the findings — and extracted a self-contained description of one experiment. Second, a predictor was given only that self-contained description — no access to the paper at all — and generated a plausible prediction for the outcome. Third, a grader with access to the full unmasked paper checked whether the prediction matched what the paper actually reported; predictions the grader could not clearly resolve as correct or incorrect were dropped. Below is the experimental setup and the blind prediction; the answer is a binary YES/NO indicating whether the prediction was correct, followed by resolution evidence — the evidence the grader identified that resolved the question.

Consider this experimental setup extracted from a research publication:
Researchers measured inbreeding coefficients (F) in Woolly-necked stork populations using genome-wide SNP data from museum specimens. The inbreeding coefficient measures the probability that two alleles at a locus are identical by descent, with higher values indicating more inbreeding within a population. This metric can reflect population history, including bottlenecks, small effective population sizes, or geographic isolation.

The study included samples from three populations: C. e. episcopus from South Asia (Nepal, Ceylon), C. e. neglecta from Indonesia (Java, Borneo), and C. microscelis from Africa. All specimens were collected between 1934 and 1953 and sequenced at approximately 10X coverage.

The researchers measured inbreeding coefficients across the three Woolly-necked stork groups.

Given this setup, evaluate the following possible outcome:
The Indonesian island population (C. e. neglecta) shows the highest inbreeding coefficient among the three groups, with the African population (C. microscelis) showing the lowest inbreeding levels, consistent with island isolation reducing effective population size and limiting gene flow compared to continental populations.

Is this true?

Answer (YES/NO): NO